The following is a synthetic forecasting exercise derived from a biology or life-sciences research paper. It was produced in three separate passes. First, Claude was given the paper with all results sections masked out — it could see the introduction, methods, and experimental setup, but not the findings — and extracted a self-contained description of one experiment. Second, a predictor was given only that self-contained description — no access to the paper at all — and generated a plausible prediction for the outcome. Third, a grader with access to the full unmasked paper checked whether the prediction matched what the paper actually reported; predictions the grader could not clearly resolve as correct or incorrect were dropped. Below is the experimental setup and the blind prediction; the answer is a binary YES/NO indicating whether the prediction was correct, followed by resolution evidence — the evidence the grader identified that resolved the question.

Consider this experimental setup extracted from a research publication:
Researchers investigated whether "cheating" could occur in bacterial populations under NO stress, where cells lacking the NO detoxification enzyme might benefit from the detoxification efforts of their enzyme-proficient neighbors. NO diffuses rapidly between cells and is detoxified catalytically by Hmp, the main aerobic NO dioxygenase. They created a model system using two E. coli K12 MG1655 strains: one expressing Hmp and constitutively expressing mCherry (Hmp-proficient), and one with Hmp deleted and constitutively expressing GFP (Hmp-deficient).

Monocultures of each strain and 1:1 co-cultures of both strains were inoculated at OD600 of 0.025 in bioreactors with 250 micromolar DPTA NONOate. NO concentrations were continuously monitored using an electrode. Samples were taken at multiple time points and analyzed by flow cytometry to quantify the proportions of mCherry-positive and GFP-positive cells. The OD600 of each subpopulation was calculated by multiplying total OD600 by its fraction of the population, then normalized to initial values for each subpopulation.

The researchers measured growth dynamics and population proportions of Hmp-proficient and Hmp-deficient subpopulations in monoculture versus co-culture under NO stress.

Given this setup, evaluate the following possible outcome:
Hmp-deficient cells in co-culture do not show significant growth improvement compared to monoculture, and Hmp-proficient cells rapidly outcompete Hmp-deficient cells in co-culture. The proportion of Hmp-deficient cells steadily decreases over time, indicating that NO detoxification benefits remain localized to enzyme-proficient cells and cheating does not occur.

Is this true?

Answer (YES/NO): NO